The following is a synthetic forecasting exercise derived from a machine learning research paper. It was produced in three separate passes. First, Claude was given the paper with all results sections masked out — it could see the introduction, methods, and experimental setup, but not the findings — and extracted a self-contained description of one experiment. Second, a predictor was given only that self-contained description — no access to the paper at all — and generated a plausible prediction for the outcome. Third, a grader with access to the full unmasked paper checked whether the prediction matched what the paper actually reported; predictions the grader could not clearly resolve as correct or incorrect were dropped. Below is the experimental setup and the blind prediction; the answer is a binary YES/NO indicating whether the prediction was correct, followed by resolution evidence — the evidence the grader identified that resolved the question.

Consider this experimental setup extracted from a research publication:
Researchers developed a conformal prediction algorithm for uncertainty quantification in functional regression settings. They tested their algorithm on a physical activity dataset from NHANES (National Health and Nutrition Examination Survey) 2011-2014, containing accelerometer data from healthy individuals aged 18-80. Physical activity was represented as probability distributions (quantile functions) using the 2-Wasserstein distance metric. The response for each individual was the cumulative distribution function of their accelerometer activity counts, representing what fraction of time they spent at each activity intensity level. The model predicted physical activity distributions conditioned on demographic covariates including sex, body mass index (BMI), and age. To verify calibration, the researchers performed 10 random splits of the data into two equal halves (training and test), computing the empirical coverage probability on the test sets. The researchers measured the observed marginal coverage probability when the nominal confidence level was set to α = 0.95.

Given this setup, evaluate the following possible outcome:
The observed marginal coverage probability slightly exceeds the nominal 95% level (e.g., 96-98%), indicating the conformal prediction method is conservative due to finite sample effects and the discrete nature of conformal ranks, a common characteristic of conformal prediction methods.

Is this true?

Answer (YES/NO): NO